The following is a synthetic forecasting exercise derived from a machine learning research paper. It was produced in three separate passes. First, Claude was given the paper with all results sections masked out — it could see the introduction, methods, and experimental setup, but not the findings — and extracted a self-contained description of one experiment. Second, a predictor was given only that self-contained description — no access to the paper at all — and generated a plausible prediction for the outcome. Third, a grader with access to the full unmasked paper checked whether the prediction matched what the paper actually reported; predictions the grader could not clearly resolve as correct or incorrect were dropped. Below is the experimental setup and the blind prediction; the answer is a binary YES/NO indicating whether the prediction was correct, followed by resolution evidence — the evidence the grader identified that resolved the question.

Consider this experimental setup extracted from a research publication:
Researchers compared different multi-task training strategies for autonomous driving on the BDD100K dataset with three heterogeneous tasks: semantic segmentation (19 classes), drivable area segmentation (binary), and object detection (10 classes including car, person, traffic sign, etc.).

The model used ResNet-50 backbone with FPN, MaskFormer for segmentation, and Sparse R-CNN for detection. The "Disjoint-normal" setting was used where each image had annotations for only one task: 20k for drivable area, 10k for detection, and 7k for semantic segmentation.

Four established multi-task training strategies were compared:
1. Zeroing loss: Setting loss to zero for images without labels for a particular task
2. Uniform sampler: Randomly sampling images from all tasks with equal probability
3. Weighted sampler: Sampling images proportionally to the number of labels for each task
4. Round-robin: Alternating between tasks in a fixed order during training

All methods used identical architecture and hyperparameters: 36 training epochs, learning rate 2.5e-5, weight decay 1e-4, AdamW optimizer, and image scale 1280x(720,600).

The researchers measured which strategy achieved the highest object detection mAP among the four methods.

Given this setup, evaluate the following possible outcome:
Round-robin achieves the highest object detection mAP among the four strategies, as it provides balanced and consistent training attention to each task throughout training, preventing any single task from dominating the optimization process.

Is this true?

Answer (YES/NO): NO